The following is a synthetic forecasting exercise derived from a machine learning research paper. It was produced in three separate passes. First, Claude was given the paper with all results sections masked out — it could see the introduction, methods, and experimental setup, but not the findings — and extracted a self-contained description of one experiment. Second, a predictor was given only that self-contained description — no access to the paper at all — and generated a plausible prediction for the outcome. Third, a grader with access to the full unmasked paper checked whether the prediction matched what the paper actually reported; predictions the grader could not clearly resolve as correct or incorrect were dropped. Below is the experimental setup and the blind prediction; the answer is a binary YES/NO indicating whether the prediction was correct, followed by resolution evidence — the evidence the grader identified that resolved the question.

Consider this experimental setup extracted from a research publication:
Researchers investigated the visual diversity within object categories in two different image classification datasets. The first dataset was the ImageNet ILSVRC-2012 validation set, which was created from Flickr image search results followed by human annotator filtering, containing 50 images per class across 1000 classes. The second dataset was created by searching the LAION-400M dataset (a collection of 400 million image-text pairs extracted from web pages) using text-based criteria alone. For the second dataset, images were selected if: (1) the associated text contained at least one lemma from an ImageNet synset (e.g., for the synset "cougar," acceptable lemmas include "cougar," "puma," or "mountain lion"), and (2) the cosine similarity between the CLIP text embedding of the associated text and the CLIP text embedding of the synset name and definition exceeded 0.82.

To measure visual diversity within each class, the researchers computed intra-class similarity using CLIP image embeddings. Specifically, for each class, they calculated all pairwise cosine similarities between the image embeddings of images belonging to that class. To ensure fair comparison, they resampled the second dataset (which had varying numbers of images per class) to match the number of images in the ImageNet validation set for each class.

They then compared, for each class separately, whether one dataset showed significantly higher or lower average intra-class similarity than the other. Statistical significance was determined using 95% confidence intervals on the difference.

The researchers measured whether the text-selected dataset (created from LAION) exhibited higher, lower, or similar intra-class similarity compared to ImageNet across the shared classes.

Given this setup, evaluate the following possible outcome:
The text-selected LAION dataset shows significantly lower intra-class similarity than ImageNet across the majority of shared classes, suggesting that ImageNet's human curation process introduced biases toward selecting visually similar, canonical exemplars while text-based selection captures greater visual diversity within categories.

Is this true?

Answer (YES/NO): YES